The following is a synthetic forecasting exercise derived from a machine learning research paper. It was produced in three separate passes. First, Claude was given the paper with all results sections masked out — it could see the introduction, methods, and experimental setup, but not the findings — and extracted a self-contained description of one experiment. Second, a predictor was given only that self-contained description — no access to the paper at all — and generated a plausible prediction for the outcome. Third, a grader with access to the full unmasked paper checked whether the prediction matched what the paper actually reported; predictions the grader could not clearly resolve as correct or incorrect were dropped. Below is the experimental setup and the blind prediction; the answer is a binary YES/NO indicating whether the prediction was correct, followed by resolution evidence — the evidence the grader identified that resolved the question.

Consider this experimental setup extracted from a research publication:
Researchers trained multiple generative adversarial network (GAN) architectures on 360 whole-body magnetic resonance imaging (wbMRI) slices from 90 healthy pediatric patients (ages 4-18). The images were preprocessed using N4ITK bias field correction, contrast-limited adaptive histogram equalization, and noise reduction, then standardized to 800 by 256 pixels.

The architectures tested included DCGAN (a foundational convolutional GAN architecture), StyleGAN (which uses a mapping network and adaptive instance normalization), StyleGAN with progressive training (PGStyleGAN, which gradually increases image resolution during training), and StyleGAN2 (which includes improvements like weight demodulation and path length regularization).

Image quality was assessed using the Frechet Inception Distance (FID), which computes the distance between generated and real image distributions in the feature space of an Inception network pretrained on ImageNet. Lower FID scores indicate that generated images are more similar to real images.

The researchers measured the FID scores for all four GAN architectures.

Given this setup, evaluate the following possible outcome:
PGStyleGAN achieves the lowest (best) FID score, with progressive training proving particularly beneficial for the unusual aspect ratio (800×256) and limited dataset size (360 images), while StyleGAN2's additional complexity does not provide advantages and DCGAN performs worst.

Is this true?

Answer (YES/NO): NO